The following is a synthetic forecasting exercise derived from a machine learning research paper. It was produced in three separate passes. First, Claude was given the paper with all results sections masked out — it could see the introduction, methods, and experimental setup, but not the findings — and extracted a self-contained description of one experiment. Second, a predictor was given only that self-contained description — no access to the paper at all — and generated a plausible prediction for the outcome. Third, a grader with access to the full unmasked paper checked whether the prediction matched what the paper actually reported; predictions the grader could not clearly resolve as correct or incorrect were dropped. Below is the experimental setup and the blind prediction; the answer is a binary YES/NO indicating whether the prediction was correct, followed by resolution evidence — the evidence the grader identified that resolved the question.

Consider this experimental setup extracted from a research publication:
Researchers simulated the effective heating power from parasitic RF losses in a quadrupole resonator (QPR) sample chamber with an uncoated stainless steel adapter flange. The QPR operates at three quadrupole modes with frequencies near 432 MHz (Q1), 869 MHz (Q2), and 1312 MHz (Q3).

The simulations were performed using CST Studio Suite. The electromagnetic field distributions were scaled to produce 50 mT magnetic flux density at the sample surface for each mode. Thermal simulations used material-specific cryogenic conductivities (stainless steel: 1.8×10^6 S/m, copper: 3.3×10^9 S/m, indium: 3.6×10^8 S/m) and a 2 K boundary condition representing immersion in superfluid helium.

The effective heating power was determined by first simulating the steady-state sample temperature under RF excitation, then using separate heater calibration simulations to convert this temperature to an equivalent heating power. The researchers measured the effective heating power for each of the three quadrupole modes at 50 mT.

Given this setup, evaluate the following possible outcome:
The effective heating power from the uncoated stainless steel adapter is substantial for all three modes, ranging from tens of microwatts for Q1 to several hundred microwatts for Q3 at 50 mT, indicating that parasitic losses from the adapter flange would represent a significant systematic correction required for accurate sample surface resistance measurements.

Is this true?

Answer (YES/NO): NO